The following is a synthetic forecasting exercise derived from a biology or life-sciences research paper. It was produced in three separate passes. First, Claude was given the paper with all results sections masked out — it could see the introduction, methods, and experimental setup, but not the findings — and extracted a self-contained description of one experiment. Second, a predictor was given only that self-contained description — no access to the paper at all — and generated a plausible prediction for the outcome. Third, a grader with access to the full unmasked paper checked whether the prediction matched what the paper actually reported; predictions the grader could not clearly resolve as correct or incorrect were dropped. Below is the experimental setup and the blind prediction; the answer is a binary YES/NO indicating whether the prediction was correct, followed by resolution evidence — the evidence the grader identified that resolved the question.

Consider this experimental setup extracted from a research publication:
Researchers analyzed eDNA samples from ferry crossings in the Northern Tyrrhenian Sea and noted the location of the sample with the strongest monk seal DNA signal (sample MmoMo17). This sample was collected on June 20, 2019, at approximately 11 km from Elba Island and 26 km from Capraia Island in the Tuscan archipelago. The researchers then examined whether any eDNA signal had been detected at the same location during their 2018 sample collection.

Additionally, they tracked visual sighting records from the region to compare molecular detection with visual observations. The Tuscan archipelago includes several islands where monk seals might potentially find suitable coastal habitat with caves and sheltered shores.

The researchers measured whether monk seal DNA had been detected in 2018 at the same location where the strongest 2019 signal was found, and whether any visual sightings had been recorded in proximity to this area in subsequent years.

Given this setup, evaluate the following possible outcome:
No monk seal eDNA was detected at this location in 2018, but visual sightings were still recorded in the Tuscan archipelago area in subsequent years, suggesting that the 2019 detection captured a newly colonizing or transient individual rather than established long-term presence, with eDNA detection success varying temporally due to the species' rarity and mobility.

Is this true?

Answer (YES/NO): NO